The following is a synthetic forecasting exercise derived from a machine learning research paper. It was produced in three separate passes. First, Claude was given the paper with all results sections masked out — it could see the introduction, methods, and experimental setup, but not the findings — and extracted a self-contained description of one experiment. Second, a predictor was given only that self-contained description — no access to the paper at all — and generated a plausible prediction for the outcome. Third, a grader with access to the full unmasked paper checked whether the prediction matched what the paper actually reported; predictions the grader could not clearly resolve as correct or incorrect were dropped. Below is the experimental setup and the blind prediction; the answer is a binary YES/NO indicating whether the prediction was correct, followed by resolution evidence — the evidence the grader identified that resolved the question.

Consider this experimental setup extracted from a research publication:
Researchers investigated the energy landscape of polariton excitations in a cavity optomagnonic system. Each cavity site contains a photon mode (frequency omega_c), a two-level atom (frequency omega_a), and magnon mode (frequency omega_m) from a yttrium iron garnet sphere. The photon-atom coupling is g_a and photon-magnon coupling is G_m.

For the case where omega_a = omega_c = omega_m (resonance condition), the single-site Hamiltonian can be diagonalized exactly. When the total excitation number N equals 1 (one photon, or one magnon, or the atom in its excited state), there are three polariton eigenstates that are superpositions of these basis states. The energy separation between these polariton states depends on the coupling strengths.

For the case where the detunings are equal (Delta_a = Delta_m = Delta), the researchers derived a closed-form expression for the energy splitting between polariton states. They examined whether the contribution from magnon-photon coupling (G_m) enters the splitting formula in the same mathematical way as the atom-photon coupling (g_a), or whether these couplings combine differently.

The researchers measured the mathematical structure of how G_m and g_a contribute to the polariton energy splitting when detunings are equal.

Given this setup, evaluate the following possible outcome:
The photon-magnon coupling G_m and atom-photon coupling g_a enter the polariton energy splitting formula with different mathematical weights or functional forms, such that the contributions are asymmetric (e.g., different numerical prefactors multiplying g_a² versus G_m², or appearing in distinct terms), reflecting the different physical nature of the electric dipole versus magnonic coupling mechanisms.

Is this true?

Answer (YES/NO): NO